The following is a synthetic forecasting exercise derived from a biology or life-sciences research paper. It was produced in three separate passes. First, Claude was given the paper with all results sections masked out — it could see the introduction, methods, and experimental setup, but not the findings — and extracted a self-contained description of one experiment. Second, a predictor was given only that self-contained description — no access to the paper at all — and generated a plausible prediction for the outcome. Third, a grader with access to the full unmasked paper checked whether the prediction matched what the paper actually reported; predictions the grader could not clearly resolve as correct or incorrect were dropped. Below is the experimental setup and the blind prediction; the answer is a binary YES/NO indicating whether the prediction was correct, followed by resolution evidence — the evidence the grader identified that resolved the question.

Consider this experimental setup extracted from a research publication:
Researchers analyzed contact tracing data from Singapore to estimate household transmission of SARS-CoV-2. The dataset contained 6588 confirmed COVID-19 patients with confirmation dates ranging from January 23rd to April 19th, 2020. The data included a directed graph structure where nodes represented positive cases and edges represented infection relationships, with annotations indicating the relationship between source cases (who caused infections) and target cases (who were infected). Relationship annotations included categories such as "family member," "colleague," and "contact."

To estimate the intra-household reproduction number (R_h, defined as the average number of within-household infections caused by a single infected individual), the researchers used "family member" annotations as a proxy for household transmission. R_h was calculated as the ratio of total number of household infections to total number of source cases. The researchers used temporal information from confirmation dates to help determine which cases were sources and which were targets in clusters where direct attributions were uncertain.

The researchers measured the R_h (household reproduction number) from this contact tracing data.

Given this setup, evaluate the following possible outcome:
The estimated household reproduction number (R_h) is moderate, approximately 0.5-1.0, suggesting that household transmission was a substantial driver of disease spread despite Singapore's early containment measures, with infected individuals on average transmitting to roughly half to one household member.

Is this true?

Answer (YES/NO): NO